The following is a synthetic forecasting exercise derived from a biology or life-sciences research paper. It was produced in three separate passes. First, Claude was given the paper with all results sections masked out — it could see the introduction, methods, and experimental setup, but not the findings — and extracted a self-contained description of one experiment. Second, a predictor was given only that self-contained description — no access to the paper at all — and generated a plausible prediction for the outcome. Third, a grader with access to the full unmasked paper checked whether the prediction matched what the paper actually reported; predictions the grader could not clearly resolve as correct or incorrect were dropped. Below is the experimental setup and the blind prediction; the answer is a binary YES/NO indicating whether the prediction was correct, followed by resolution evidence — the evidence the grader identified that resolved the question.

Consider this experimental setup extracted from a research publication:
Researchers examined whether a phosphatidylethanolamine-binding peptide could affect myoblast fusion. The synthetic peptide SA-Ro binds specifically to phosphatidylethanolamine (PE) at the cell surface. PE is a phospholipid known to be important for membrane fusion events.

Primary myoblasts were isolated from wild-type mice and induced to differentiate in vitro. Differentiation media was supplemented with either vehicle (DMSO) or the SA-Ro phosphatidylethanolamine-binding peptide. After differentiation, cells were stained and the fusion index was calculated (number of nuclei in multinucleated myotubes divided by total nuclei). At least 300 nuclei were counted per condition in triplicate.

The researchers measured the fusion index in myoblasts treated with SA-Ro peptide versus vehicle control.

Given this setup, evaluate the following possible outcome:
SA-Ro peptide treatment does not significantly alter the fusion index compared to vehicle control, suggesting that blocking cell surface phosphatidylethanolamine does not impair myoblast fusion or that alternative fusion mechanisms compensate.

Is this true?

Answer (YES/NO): NO